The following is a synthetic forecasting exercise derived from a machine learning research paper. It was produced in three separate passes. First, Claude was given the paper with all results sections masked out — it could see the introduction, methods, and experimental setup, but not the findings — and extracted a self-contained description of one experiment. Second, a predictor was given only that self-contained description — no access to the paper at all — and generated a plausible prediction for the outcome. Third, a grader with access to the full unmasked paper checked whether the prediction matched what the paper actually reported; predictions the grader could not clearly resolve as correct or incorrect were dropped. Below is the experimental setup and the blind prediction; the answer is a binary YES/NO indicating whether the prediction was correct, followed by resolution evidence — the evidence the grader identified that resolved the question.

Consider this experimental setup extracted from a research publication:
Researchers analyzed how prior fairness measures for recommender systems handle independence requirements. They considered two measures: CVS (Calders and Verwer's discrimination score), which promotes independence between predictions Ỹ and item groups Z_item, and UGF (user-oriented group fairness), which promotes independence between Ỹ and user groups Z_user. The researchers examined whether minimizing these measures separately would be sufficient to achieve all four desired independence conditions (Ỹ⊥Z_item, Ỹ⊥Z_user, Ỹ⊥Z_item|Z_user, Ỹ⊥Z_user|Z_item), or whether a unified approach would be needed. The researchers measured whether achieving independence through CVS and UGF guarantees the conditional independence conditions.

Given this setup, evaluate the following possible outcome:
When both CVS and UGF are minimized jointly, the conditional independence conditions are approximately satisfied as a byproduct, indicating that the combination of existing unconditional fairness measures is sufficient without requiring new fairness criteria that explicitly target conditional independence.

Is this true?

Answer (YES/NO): NO